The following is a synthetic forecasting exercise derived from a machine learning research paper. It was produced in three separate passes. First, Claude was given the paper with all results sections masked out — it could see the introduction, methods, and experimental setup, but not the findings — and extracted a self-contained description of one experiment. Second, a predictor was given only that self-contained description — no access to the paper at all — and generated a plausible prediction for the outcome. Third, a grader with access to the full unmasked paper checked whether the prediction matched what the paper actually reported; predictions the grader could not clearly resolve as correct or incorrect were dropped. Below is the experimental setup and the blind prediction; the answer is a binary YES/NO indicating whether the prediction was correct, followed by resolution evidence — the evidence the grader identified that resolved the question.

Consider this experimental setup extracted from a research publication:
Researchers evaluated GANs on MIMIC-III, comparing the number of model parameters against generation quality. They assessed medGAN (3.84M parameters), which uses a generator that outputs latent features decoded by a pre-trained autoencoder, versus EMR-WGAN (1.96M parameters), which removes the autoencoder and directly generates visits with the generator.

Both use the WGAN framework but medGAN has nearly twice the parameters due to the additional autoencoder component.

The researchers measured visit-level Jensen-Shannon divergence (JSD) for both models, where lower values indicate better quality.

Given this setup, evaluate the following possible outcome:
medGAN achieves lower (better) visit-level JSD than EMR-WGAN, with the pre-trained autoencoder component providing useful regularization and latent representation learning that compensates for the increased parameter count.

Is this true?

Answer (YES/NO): NO